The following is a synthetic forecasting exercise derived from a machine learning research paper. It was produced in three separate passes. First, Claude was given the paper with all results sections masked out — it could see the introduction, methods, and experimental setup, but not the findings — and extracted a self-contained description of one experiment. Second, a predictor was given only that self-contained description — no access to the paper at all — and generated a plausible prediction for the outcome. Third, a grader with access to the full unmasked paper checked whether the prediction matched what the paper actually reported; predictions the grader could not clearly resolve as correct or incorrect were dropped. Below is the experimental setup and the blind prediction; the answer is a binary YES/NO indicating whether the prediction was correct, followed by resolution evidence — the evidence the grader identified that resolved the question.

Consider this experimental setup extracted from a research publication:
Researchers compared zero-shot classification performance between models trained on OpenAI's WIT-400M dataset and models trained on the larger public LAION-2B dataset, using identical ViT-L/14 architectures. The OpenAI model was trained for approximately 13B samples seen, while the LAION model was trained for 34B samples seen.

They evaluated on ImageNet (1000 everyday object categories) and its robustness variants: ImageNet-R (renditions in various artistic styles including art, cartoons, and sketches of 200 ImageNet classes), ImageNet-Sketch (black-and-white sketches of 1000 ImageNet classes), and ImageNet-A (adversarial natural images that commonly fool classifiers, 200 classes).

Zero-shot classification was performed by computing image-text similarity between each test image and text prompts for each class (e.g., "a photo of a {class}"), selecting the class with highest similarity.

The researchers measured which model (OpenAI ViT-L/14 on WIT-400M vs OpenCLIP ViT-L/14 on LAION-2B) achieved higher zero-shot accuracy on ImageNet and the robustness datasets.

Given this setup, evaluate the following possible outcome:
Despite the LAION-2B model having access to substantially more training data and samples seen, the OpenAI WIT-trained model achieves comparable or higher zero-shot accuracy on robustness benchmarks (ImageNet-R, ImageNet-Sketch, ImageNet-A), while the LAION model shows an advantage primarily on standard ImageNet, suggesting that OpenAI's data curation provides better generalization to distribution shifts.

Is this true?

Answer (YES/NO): NO